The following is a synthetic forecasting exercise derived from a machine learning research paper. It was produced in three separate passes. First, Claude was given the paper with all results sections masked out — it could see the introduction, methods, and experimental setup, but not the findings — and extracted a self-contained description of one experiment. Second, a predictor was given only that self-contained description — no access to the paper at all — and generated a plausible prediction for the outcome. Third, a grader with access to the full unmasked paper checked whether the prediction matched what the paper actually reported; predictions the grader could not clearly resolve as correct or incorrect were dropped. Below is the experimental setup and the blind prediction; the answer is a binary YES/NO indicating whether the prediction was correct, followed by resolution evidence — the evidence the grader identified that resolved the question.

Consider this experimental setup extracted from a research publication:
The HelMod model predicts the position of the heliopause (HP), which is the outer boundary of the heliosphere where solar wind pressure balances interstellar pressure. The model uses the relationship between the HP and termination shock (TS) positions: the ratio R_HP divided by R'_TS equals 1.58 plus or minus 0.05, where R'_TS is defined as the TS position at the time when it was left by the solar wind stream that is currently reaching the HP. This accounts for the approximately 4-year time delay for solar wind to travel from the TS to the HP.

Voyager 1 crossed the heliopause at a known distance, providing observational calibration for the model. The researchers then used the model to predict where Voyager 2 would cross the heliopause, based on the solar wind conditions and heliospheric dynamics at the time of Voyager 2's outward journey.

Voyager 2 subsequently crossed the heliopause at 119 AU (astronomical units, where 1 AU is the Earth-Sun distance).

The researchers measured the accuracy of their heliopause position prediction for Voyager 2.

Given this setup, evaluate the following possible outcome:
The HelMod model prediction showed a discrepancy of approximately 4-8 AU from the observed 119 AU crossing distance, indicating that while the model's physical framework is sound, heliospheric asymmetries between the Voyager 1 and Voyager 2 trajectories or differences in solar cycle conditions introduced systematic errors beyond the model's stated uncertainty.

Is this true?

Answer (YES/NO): NO